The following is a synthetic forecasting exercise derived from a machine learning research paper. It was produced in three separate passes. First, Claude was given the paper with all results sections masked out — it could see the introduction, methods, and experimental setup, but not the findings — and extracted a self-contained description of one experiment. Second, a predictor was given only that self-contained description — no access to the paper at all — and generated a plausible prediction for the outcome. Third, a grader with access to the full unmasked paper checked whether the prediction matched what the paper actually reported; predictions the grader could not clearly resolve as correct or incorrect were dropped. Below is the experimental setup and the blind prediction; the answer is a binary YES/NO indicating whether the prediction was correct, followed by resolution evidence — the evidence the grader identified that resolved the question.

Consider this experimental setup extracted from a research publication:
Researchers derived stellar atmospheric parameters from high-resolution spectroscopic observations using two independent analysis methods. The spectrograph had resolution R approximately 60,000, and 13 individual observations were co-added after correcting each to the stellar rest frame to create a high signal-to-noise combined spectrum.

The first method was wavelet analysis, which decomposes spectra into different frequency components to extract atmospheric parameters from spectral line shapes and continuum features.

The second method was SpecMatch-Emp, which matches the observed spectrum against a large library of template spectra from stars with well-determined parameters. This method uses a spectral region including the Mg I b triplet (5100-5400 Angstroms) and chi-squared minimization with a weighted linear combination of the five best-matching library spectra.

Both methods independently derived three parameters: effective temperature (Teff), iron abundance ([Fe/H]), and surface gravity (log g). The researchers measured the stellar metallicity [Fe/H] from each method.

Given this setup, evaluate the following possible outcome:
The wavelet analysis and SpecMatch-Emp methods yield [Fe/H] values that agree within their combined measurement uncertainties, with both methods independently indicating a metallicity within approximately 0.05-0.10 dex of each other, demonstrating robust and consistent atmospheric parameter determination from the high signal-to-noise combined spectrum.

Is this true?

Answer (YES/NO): NO